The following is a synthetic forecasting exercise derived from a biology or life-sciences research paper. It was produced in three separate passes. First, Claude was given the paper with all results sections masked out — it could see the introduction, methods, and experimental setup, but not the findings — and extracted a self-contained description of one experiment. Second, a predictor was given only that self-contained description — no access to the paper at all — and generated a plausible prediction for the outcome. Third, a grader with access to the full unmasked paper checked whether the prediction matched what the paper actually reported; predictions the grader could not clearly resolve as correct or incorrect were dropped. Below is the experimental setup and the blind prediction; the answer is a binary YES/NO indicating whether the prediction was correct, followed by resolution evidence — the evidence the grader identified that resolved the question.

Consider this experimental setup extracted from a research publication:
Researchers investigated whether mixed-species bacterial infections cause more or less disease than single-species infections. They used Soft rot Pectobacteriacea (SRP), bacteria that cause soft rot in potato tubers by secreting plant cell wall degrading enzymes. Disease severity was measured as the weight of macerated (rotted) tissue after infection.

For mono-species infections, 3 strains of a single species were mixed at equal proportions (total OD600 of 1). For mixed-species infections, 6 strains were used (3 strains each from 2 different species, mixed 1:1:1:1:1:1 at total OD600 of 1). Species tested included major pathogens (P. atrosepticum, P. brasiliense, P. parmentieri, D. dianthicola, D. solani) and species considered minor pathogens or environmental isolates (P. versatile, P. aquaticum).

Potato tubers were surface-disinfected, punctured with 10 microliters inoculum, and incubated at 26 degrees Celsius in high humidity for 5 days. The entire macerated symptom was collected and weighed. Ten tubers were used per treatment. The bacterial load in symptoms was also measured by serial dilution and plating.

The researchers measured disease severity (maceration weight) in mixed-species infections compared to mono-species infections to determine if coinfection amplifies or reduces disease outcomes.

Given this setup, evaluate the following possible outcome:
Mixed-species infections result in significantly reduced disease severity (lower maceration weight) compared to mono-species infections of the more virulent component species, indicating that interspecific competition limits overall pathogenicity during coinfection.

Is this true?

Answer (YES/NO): NO